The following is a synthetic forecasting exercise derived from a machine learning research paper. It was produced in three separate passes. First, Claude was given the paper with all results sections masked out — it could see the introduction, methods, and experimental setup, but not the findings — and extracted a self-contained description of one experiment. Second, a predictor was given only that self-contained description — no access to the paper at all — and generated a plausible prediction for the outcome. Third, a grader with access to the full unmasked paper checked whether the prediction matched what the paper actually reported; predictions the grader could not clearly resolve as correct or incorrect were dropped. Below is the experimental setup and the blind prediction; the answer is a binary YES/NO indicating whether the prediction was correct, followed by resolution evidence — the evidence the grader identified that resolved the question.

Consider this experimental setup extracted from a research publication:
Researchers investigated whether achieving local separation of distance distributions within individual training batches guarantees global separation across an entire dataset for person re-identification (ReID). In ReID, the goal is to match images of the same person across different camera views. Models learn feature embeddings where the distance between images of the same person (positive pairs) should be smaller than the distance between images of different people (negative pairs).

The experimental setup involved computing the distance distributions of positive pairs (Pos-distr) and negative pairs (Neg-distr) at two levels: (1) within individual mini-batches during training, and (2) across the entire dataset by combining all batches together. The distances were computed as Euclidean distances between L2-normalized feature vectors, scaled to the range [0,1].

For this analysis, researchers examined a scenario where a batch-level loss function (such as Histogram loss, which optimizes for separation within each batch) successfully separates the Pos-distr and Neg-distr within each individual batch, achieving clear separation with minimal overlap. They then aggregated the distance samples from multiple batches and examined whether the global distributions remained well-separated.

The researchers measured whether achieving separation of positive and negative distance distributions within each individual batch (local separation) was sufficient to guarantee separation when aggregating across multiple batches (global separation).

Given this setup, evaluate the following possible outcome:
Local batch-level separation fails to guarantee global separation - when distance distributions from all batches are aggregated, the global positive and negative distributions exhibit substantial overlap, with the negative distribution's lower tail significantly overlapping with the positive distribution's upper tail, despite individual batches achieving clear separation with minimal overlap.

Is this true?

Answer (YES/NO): YES